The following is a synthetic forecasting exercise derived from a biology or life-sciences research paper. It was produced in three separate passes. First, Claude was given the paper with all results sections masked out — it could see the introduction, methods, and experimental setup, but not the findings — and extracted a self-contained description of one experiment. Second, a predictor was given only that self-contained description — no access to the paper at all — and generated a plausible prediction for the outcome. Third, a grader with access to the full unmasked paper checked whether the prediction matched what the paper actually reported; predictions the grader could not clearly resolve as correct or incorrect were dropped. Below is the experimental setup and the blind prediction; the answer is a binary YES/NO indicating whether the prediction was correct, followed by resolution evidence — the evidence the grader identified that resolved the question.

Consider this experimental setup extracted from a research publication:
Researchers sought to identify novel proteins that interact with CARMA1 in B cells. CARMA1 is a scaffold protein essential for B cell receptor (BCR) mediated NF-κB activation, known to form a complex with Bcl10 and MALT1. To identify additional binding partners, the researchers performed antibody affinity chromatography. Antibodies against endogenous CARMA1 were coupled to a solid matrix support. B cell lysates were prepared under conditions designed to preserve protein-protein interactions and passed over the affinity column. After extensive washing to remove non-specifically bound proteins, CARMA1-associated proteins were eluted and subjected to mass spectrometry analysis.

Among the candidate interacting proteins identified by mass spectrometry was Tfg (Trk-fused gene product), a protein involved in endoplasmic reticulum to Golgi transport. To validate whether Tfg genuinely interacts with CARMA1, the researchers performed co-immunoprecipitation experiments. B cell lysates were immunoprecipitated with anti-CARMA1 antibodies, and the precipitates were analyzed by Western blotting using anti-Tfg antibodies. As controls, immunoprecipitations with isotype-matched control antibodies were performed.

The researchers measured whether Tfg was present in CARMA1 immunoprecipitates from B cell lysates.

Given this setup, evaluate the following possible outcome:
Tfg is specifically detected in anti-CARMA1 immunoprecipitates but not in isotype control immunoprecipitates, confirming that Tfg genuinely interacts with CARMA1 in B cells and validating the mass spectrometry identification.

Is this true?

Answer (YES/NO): YES